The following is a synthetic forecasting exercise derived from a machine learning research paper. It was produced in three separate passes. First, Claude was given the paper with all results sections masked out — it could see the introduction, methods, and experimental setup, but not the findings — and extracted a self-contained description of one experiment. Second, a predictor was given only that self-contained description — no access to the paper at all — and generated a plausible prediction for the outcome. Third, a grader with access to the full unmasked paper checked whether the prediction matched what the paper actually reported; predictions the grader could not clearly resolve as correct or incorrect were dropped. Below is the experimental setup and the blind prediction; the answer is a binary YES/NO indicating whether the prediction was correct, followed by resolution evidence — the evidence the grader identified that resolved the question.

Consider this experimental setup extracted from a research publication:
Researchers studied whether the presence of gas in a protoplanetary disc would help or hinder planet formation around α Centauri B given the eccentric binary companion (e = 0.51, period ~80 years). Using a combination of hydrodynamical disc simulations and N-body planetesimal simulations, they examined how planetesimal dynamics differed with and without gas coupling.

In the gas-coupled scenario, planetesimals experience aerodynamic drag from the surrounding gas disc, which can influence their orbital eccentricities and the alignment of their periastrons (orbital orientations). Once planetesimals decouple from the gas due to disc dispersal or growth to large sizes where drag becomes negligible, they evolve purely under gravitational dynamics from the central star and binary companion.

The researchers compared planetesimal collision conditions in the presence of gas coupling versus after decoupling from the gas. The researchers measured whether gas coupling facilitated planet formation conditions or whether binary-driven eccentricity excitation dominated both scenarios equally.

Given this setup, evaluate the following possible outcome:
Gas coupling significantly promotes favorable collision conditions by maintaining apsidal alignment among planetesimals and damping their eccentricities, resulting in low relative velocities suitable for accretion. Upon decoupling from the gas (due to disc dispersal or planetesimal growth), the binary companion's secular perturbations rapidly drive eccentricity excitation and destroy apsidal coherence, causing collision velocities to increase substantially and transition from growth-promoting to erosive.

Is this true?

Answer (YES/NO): YES